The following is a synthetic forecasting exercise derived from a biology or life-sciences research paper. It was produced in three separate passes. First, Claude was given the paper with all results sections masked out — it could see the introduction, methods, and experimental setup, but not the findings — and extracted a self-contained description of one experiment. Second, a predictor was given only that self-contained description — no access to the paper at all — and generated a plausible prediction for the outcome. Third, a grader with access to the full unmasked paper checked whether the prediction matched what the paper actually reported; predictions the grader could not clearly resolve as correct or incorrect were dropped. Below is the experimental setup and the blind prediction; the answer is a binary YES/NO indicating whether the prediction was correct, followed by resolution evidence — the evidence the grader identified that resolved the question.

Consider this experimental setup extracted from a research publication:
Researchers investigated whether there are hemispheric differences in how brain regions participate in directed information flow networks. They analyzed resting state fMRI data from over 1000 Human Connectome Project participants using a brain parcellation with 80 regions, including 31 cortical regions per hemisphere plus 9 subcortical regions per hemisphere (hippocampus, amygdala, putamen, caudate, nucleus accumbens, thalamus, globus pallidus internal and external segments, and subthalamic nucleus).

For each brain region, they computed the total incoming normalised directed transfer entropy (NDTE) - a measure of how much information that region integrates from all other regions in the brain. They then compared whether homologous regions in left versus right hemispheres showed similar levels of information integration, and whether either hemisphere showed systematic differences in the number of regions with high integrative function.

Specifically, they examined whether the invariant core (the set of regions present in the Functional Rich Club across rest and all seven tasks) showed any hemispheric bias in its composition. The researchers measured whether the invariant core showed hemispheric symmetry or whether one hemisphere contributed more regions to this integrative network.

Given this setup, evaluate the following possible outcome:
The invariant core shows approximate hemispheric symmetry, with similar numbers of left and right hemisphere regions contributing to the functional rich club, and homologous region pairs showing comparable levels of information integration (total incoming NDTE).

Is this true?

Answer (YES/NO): YES